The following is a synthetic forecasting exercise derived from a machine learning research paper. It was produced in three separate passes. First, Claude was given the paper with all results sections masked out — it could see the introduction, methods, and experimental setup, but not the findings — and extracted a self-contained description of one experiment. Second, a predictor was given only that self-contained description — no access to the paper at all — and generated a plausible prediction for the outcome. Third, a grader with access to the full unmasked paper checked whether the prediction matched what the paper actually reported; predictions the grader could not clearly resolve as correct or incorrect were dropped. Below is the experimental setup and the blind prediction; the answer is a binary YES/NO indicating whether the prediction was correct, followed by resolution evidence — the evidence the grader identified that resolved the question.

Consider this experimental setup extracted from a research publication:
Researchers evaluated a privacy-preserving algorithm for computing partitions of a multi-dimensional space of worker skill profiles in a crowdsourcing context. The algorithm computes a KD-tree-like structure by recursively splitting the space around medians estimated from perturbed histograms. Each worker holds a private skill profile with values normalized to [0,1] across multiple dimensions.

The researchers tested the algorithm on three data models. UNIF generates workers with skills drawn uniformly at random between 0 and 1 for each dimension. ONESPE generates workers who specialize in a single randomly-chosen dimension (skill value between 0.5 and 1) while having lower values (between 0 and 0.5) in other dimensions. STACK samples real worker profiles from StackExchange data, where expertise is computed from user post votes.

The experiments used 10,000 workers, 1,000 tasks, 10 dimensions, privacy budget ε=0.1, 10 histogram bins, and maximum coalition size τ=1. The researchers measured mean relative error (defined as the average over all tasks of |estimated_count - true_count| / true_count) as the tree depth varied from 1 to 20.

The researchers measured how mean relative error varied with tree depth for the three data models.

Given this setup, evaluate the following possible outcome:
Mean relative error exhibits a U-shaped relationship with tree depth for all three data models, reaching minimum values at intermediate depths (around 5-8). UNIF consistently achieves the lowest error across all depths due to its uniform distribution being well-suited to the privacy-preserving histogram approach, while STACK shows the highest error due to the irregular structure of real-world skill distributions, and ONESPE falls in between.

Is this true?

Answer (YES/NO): NO